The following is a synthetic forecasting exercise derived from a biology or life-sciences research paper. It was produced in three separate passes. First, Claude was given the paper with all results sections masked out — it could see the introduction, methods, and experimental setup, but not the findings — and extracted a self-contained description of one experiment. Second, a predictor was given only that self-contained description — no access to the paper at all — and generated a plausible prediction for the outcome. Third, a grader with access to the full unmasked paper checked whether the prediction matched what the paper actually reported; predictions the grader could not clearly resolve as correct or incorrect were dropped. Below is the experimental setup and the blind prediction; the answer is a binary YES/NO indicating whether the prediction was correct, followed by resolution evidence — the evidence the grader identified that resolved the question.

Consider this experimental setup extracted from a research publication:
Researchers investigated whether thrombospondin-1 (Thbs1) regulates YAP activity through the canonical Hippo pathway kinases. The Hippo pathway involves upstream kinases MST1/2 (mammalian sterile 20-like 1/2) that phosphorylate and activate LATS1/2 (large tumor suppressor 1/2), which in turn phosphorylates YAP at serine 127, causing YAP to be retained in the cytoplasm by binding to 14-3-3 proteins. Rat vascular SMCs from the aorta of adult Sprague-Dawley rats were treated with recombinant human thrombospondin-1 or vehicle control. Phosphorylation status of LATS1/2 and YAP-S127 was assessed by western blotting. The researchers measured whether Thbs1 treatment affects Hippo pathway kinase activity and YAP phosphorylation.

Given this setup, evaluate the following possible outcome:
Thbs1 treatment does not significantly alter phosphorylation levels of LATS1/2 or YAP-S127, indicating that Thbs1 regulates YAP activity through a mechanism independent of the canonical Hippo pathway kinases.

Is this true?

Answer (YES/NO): NO